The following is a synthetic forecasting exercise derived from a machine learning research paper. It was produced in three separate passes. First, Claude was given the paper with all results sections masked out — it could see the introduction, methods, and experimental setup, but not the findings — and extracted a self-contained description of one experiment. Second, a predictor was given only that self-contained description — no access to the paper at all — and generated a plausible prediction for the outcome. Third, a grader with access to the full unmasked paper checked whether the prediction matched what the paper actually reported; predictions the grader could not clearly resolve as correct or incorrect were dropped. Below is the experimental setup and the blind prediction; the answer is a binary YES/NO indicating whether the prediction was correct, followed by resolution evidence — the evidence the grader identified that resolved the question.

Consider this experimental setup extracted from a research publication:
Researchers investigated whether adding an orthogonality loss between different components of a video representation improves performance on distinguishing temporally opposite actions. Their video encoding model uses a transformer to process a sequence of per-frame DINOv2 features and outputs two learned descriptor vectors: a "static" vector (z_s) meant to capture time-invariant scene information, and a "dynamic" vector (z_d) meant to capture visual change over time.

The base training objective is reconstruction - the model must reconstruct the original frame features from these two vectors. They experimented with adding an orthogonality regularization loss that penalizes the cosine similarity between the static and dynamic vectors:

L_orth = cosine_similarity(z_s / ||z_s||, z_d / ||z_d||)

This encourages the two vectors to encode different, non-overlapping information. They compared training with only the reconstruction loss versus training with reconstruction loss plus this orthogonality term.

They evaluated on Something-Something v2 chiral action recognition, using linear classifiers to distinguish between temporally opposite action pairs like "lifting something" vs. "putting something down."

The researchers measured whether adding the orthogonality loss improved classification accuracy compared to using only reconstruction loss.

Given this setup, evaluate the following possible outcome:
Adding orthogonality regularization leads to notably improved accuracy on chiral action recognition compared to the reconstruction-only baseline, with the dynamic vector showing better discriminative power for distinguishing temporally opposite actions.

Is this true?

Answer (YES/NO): NO